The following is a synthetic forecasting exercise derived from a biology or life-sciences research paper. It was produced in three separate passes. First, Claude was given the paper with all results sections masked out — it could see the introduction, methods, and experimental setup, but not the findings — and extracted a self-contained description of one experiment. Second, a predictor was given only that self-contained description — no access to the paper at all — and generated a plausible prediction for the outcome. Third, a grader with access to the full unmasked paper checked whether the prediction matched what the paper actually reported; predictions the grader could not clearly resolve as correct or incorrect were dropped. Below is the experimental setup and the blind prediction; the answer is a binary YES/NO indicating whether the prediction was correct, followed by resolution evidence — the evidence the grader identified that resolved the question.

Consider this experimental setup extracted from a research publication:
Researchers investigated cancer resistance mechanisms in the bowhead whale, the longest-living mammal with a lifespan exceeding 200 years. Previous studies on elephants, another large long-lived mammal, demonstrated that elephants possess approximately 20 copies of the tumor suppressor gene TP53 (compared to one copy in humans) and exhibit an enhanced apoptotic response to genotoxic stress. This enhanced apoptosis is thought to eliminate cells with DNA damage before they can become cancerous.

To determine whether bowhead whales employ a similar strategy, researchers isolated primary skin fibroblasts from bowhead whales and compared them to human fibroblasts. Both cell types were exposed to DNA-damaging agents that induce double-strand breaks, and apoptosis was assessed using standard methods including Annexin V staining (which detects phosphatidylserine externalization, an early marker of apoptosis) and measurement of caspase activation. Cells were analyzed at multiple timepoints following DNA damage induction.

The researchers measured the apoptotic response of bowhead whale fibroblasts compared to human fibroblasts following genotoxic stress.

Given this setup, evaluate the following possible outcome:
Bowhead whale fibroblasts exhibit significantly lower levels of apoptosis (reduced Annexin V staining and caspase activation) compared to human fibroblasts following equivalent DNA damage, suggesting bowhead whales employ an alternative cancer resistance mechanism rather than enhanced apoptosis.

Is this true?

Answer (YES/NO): NO